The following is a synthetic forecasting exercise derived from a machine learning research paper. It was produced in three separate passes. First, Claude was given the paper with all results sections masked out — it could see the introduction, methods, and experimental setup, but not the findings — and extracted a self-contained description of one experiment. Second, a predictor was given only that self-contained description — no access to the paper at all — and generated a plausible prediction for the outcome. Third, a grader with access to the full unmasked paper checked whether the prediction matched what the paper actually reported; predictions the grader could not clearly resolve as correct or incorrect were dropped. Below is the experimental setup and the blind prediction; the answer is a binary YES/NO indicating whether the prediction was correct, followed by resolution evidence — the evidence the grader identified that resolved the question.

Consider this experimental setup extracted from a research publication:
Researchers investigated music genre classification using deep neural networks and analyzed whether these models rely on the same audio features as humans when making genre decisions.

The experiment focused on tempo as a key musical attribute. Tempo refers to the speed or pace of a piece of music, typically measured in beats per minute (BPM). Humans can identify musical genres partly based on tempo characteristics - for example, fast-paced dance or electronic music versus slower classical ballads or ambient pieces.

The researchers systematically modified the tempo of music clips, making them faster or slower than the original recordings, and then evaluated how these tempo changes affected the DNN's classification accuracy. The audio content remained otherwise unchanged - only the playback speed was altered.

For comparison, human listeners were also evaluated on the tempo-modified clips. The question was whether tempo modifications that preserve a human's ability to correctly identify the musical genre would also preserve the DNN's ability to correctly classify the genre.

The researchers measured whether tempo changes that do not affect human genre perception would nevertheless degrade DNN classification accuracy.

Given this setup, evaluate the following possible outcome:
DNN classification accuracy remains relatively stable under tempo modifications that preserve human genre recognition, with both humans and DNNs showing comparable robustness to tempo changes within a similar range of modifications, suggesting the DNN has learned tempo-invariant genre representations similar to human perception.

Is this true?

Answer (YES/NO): NO